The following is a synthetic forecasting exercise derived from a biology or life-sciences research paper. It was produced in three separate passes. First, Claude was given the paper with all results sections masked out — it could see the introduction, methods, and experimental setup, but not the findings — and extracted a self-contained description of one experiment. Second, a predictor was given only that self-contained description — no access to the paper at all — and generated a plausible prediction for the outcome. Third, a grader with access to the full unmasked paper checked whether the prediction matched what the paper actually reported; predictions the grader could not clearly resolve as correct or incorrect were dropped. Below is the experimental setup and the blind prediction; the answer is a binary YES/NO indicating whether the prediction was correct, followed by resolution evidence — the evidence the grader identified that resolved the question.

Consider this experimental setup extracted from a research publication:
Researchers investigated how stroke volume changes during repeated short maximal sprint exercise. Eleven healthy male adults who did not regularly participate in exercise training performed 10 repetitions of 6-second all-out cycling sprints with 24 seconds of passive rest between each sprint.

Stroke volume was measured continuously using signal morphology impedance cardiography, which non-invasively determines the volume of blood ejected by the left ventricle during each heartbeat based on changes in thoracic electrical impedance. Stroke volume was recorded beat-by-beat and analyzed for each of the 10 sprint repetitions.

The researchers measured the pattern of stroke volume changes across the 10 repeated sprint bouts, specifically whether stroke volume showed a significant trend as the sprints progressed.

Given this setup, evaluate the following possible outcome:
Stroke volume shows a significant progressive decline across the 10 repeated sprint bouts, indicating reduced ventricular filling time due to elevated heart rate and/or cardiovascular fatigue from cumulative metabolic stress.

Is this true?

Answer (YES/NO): NO